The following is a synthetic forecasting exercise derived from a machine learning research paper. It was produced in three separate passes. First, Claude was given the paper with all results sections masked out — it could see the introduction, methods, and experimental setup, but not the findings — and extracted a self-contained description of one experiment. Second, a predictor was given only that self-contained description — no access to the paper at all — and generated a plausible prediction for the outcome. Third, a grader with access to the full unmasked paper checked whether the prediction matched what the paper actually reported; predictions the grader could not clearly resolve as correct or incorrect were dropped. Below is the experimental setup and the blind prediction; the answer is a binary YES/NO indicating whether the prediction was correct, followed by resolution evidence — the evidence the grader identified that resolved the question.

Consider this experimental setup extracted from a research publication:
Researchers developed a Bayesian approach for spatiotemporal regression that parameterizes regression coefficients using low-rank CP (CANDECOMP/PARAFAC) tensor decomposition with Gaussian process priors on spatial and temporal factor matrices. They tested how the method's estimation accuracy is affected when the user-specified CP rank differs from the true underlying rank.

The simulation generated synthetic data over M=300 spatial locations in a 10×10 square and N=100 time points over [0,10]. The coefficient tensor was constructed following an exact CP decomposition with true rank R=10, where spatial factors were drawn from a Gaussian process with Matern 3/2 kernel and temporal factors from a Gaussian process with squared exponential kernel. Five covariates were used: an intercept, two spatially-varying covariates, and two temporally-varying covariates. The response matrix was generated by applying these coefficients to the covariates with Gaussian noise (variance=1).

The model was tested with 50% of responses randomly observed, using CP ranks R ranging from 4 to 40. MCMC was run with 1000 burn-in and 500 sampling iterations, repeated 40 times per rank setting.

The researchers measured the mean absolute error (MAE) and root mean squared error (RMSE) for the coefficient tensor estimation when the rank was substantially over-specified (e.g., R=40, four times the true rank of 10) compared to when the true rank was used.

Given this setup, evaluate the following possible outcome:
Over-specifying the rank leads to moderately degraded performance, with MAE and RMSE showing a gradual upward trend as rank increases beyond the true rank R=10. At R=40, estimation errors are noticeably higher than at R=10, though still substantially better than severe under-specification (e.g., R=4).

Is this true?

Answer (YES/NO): NO